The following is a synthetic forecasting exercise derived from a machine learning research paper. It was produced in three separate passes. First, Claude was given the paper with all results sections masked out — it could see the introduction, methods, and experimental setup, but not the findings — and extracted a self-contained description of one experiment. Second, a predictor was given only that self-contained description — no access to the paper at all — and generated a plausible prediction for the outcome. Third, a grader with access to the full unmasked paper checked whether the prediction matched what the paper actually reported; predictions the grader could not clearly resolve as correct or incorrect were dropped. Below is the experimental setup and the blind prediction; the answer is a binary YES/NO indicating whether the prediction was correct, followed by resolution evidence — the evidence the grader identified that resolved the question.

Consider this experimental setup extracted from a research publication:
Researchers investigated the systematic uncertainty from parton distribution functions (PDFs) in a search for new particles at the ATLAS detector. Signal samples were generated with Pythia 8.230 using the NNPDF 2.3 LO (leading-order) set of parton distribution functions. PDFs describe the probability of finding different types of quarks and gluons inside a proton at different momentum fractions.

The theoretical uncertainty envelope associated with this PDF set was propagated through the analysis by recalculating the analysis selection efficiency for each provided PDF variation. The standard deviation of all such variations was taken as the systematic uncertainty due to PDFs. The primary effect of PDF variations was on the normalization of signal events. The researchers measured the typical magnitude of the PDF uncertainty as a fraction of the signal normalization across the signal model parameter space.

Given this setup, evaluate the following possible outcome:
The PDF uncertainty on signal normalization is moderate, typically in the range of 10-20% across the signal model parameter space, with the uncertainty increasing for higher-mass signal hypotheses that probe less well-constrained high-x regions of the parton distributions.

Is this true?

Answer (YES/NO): NO